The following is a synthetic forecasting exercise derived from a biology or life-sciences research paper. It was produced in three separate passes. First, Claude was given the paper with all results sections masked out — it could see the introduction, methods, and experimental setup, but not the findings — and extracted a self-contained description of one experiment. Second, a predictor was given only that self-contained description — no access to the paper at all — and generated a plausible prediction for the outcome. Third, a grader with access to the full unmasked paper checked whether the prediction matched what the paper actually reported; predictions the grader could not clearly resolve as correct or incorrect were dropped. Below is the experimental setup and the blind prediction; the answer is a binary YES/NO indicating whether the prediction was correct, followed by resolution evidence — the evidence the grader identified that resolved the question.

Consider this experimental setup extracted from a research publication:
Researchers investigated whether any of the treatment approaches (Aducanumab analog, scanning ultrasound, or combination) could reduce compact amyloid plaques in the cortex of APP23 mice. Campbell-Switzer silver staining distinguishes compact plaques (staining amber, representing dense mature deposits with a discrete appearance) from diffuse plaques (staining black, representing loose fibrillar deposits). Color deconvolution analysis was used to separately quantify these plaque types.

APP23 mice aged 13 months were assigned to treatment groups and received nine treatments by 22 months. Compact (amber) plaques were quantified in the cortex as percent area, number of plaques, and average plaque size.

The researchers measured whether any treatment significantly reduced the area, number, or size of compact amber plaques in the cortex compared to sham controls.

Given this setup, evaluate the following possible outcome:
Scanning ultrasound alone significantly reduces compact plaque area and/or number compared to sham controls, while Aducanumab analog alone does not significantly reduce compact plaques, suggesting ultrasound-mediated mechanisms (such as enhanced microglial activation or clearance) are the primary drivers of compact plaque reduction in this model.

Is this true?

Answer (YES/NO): NO